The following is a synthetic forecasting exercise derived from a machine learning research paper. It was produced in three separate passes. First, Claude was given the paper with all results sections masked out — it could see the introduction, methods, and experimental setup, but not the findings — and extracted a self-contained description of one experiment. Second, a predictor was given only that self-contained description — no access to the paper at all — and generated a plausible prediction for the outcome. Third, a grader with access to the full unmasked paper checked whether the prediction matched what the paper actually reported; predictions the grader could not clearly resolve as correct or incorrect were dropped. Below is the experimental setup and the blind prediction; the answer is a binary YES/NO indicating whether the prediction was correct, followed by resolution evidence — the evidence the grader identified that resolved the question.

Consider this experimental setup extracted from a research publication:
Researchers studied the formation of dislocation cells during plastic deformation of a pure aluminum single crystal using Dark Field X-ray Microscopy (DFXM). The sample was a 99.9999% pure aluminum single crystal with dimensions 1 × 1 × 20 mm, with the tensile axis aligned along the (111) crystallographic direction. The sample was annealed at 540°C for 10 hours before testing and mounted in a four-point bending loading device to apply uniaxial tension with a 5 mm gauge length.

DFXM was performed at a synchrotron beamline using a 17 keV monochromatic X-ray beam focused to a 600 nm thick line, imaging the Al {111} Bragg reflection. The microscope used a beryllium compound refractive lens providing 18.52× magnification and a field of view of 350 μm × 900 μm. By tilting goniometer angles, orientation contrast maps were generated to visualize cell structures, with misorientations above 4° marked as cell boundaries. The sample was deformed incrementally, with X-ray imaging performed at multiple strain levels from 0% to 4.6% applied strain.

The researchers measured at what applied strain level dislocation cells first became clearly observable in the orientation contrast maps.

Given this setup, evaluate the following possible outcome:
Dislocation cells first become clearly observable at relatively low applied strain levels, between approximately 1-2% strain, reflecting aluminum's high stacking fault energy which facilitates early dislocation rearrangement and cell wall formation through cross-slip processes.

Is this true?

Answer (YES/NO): YES